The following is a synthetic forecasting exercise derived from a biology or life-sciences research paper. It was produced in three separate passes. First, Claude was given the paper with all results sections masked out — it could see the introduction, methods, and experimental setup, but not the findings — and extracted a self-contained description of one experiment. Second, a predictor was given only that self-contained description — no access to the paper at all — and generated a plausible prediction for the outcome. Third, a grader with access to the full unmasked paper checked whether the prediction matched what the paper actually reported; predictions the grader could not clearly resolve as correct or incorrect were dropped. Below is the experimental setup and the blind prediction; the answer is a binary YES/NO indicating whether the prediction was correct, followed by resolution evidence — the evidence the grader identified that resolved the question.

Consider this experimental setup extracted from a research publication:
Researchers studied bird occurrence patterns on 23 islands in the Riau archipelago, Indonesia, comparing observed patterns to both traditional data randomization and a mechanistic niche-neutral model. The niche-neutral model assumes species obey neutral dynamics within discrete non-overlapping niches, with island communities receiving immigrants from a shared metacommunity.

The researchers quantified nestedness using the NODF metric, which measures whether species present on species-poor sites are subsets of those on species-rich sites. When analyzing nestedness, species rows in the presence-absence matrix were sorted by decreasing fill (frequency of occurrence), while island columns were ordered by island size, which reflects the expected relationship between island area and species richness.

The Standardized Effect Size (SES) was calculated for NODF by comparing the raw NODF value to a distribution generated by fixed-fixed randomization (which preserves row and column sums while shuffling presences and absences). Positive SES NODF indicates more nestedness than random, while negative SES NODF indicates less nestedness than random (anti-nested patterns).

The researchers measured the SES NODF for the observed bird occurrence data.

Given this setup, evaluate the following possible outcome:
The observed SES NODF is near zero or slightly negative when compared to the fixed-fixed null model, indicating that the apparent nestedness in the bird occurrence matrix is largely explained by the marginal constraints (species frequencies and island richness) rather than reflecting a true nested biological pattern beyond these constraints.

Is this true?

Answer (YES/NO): NO